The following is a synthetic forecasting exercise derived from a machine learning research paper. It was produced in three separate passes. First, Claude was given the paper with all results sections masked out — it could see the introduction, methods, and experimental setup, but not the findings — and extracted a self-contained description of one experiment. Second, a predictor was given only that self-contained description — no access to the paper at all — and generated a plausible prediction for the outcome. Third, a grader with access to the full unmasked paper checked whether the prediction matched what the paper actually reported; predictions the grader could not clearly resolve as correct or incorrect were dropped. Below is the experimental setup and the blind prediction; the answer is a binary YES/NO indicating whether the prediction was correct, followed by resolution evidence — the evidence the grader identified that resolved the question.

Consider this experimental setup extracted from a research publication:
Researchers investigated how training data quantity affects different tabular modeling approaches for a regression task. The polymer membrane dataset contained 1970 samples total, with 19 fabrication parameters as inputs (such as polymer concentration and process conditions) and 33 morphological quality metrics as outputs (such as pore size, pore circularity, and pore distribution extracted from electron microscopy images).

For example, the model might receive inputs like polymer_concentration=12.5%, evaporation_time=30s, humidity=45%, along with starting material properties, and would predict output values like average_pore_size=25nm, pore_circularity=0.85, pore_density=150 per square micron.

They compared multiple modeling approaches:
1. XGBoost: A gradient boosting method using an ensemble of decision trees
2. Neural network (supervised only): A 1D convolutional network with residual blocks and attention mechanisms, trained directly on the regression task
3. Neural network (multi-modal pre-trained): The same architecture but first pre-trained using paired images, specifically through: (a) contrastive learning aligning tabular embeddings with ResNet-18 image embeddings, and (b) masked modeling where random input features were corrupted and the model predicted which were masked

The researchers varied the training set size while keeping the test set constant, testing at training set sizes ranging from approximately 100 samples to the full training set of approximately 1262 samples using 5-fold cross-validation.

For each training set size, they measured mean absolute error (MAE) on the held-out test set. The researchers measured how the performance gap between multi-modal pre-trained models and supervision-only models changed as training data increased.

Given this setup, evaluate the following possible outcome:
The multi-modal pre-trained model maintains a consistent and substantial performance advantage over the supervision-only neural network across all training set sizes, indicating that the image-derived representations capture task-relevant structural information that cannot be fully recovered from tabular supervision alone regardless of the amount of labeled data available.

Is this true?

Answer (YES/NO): NO